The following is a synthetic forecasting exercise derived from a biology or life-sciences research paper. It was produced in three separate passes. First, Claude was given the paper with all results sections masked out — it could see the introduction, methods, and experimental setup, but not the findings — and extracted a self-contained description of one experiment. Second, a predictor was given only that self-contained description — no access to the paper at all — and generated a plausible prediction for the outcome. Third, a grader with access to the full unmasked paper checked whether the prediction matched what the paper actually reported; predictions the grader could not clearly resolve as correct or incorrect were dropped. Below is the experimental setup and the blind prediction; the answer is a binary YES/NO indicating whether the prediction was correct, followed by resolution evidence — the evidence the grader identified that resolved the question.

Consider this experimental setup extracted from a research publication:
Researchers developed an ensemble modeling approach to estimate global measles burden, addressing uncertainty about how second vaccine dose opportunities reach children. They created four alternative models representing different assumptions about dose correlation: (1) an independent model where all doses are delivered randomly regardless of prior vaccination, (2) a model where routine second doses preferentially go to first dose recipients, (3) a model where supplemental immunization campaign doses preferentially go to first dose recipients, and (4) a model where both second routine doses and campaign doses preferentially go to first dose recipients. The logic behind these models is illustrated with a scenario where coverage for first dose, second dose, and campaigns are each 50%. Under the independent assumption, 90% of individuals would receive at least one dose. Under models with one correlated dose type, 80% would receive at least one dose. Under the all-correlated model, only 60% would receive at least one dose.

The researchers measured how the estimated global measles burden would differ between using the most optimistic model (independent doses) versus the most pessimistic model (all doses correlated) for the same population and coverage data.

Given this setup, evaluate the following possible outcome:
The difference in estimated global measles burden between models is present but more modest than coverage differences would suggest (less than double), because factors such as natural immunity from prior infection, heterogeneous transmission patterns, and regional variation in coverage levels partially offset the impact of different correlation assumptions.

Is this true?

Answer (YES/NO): YES